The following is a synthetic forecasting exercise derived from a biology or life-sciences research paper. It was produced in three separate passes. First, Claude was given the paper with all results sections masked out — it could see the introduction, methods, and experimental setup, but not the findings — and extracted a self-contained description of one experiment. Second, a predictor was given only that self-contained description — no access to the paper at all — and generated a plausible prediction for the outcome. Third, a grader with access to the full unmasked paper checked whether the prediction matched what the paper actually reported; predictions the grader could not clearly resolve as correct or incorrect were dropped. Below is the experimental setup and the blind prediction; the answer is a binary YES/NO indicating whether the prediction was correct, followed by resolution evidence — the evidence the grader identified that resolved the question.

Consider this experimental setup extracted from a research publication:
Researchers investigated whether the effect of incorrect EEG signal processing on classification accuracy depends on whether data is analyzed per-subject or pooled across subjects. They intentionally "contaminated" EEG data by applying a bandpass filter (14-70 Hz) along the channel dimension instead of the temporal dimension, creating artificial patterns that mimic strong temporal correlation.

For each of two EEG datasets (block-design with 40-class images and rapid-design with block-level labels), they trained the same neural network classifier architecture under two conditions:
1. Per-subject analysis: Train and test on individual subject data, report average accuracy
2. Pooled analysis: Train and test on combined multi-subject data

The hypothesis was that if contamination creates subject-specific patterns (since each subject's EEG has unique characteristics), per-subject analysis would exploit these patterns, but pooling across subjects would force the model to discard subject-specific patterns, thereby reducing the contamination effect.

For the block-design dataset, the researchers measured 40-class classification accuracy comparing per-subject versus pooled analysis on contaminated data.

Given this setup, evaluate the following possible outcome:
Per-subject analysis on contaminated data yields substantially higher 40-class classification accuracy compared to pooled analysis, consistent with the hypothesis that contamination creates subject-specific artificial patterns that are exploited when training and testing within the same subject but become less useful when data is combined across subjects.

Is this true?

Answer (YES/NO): YES